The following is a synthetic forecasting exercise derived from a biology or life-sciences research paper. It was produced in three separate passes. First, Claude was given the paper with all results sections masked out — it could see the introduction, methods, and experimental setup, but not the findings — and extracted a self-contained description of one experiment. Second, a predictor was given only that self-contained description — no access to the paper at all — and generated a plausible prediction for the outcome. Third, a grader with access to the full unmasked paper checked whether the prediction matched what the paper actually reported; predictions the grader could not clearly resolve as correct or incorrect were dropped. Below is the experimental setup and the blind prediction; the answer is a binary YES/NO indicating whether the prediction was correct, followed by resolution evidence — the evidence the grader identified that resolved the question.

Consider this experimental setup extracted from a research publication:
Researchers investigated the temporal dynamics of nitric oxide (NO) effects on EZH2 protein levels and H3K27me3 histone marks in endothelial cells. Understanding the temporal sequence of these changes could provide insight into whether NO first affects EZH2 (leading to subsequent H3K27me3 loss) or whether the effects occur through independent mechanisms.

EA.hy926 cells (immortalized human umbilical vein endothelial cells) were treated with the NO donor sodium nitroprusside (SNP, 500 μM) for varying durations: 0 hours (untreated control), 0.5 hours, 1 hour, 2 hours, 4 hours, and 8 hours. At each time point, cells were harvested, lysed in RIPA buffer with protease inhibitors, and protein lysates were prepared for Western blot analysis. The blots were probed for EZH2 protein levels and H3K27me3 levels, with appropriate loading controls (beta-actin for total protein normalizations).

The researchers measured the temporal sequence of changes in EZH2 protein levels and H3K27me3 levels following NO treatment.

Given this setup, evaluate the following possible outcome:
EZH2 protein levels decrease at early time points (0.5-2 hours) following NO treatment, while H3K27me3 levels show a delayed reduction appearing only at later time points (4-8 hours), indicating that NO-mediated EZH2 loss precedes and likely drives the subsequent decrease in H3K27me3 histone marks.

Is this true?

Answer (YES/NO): NO